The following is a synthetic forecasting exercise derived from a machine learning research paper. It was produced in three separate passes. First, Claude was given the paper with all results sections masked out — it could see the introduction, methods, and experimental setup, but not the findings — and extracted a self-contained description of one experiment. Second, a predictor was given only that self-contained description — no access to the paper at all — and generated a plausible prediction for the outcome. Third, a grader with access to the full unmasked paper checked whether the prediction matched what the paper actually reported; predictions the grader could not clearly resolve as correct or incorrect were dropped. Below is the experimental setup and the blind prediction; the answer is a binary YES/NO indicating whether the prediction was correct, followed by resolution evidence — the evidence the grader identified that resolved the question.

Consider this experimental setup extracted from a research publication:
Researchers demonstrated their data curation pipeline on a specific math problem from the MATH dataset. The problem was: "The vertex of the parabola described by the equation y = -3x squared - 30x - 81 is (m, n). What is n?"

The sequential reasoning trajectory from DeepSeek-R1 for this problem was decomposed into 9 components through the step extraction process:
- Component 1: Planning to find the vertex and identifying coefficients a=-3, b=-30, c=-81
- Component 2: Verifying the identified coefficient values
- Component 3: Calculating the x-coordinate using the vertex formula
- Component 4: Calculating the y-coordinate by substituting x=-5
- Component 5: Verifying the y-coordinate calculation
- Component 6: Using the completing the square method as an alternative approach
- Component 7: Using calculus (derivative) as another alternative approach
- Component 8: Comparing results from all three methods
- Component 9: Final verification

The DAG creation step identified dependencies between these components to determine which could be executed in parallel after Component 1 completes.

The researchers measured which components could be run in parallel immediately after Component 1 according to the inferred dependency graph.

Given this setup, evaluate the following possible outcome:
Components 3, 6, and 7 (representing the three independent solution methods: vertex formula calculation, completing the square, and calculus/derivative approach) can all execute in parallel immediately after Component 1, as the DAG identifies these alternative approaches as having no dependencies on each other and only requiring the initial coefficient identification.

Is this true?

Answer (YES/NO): NO